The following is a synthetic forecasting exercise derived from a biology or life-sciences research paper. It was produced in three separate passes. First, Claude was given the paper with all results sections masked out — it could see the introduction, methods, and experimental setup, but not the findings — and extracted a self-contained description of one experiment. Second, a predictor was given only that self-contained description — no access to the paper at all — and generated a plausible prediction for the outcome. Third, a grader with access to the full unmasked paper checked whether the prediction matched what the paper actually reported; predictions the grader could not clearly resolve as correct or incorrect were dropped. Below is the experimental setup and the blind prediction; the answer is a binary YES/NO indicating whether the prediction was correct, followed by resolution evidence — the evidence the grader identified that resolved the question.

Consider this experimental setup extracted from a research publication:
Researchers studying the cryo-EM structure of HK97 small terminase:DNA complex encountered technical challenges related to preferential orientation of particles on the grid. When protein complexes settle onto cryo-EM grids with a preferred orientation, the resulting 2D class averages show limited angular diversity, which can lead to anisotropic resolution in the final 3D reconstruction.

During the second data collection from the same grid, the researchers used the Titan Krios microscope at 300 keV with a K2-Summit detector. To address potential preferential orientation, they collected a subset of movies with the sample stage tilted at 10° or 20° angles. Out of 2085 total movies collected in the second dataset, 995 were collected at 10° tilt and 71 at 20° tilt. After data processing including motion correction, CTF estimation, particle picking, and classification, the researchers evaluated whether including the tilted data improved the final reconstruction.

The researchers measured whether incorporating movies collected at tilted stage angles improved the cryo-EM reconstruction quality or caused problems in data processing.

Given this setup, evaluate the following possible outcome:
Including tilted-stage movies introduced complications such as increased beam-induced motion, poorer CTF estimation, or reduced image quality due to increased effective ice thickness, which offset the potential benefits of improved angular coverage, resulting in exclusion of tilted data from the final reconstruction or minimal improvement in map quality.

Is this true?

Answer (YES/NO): YES